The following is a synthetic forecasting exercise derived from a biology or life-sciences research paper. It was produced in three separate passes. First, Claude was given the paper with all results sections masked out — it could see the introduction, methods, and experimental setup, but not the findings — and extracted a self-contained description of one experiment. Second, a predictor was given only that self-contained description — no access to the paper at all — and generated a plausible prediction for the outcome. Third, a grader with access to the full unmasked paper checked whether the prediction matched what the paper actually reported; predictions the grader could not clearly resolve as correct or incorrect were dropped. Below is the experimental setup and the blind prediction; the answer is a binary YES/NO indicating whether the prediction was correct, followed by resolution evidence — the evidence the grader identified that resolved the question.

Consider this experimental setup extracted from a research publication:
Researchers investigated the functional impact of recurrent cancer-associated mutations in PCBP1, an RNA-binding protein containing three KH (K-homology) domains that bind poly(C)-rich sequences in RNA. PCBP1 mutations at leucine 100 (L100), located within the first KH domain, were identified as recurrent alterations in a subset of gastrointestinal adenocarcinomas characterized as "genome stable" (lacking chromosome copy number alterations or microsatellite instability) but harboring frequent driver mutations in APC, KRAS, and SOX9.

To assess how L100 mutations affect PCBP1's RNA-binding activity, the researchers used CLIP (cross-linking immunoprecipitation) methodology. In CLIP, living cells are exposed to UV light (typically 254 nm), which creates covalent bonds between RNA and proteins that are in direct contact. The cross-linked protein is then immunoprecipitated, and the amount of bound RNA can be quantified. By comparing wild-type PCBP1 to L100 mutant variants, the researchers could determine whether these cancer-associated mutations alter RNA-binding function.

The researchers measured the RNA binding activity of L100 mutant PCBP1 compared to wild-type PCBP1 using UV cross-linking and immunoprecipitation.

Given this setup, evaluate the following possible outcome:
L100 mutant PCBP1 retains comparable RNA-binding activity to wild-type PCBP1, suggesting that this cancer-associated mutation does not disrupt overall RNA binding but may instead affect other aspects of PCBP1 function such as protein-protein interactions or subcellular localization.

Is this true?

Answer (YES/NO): NO